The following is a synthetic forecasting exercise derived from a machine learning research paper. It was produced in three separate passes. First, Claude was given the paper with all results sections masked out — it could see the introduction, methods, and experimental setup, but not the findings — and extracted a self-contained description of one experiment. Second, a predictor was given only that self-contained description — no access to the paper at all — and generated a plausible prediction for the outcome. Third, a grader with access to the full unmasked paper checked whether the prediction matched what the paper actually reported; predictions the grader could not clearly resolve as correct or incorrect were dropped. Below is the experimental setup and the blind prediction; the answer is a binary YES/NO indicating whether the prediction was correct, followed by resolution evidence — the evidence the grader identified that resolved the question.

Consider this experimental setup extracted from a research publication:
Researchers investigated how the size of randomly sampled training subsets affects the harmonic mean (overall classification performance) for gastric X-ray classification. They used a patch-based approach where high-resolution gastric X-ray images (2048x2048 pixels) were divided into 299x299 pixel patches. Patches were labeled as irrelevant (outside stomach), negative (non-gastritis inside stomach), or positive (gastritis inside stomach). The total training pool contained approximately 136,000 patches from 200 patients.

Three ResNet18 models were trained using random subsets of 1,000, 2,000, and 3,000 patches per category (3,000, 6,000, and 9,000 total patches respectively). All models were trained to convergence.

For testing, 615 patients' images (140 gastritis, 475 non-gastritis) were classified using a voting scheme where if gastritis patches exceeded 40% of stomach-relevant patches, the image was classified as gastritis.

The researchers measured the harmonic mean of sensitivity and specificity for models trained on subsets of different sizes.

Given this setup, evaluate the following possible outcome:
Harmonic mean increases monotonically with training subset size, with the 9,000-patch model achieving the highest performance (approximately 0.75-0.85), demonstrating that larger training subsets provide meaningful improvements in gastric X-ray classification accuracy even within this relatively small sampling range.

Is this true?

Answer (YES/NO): NO